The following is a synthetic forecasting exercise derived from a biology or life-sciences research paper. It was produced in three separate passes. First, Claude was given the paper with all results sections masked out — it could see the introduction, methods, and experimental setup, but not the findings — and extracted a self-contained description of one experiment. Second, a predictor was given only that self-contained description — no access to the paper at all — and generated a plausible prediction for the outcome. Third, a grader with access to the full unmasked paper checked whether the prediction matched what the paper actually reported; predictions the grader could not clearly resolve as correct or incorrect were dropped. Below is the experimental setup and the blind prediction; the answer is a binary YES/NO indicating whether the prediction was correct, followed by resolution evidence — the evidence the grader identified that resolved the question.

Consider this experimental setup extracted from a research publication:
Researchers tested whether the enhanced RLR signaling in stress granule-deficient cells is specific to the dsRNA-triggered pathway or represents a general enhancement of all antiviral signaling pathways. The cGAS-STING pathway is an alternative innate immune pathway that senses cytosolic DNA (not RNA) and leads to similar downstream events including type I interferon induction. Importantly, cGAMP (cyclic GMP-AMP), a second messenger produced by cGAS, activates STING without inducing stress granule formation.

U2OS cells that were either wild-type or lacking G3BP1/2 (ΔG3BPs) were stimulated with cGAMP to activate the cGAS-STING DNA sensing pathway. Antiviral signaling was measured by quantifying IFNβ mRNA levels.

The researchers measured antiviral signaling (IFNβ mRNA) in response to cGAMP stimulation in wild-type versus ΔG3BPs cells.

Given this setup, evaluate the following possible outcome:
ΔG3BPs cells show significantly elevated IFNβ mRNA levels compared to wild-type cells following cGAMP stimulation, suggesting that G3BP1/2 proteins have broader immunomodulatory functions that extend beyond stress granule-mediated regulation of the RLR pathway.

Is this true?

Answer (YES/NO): NO